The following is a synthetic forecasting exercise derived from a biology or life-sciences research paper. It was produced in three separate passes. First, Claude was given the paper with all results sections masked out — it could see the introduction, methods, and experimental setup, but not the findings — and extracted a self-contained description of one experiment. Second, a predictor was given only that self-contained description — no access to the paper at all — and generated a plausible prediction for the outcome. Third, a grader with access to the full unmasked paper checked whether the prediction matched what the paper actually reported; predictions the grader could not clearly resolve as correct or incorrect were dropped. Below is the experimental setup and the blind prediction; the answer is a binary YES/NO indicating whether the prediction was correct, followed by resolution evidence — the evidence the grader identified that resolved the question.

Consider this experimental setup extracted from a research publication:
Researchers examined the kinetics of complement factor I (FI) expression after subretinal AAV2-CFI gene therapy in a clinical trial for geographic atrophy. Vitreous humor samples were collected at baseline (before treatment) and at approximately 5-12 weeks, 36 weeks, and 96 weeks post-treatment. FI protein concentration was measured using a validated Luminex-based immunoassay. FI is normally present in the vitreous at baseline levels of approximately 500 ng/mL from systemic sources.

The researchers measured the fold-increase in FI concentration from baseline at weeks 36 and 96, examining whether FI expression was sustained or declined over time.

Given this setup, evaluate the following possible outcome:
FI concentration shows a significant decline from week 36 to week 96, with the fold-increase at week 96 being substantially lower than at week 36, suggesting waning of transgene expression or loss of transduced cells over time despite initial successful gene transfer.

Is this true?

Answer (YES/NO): NO